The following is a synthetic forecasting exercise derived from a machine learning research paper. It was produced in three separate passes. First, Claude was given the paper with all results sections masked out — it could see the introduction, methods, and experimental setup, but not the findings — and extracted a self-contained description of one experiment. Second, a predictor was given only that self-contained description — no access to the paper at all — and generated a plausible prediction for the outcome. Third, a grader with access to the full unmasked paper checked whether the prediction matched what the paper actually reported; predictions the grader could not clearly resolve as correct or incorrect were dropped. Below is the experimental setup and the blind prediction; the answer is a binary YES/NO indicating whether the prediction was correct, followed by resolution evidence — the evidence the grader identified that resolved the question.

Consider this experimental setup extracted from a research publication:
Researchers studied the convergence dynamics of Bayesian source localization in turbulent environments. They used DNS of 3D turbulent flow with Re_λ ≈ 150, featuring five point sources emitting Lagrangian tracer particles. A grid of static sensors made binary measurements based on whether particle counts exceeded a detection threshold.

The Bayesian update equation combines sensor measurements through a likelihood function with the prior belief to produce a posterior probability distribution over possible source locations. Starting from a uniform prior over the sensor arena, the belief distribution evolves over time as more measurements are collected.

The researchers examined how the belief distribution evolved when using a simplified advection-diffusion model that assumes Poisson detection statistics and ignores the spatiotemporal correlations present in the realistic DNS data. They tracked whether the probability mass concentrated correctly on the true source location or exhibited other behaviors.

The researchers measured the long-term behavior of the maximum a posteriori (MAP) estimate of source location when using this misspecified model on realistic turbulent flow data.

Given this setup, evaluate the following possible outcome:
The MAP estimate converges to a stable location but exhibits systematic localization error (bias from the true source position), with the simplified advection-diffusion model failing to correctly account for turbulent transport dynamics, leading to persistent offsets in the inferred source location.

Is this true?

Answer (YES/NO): YES